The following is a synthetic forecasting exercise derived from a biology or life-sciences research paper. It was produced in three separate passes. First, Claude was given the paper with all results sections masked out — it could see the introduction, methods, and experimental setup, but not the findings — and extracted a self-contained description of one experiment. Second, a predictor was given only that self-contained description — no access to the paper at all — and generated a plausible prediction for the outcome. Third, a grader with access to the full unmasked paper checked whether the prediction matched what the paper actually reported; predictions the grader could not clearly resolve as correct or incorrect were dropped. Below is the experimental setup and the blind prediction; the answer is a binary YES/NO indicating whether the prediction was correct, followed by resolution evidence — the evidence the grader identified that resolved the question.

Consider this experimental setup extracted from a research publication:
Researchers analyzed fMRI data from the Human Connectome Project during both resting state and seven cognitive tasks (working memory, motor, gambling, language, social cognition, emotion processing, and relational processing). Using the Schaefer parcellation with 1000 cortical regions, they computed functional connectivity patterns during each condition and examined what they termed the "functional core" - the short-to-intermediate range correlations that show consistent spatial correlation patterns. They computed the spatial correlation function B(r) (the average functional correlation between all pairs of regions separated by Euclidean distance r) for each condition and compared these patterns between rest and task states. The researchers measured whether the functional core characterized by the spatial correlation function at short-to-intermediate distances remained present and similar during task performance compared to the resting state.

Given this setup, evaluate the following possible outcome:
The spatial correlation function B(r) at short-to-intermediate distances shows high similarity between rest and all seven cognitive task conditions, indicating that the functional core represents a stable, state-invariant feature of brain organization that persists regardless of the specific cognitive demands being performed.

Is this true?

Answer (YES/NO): YES